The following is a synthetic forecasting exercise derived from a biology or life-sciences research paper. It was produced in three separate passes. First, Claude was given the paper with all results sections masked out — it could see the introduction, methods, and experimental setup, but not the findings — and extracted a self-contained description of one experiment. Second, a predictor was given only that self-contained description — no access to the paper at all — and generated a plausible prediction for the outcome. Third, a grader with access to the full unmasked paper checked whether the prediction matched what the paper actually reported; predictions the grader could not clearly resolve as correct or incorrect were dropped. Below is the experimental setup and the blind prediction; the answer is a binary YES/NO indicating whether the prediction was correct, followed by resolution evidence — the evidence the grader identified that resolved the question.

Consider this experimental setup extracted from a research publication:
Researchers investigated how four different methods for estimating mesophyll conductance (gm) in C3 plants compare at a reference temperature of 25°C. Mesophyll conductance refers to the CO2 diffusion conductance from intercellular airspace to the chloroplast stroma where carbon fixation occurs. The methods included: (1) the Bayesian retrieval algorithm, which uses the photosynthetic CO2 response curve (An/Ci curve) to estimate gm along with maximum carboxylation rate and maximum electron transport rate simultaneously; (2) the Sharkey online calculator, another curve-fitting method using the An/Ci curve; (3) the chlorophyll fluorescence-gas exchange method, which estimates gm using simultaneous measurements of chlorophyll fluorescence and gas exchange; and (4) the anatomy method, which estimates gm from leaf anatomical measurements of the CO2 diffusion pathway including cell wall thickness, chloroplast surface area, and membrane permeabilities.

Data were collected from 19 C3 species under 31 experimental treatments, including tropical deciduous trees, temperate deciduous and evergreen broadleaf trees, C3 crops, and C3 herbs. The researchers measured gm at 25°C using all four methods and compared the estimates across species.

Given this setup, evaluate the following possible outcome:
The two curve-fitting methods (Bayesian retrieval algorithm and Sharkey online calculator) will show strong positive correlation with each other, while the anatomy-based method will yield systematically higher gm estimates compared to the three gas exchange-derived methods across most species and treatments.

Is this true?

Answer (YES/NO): NO